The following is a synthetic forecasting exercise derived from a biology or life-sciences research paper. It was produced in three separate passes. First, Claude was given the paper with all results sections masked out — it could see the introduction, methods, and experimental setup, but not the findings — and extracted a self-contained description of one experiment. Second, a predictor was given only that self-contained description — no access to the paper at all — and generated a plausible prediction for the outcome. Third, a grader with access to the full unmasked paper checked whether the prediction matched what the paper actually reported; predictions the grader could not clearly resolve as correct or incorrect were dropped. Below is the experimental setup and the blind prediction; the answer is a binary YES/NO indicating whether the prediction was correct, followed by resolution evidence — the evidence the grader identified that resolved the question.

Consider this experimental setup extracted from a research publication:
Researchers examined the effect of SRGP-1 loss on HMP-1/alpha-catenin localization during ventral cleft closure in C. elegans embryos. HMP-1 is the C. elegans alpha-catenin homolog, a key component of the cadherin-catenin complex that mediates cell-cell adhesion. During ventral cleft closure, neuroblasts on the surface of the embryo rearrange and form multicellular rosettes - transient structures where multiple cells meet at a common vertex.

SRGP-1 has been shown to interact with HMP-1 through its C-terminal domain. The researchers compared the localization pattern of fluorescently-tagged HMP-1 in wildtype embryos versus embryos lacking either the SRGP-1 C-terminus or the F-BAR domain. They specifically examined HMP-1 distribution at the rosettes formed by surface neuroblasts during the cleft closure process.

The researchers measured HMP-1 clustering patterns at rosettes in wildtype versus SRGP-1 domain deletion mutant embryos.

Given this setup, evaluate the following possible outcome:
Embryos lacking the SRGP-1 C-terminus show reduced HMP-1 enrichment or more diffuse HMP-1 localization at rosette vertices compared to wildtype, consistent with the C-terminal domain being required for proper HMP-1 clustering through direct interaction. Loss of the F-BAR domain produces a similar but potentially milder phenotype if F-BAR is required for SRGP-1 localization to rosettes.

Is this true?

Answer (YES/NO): NO